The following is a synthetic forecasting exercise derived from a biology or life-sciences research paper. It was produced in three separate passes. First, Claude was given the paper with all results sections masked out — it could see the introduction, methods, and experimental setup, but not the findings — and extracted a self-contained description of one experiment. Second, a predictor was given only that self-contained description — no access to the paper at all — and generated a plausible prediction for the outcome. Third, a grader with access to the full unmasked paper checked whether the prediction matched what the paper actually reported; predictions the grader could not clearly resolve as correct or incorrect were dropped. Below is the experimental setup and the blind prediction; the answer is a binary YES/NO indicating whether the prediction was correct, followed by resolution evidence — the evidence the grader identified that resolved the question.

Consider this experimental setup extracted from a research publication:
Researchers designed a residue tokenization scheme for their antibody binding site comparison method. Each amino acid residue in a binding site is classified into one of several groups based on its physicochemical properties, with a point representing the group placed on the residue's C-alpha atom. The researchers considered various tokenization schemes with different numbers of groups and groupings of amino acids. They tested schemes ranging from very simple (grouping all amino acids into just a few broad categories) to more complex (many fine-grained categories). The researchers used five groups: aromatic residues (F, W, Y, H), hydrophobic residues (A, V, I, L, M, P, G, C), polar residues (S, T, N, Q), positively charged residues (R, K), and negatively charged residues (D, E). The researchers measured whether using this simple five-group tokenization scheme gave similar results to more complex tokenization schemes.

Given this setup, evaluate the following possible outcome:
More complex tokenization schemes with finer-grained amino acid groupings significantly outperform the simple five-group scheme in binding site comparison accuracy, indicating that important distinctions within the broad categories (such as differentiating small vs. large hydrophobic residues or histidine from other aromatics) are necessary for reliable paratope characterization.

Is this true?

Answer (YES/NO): NO